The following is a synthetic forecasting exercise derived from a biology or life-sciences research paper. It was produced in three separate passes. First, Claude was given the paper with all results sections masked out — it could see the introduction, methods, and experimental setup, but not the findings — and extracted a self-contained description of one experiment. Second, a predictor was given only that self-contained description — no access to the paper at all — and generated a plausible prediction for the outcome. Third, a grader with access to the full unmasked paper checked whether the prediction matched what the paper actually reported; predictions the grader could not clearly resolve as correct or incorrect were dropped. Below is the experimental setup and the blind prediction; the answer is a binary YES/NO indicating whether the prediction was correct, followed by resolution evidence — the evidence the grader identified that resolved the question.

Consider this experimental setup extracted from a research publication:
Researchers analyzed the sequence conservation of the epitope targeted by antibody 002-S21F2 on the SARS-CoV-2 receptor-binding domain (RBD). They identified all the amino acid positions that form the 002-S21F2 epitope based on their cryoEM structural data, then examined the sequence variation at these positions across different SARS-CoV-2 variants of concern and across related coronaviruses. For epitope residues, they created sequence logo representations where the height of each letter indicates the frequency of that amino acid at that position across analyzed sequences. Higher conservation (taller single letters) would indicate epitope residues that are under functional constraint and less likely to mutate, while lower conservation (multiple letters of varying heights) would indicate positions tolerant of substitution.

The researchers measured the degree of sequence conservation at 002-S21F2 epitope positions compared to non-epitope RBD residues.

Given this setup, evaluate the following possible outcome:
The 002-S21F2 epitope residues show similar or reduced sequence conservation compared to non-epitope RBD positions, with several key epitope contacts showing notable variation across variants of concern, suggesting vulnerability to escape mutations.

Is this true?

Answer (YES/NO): NO